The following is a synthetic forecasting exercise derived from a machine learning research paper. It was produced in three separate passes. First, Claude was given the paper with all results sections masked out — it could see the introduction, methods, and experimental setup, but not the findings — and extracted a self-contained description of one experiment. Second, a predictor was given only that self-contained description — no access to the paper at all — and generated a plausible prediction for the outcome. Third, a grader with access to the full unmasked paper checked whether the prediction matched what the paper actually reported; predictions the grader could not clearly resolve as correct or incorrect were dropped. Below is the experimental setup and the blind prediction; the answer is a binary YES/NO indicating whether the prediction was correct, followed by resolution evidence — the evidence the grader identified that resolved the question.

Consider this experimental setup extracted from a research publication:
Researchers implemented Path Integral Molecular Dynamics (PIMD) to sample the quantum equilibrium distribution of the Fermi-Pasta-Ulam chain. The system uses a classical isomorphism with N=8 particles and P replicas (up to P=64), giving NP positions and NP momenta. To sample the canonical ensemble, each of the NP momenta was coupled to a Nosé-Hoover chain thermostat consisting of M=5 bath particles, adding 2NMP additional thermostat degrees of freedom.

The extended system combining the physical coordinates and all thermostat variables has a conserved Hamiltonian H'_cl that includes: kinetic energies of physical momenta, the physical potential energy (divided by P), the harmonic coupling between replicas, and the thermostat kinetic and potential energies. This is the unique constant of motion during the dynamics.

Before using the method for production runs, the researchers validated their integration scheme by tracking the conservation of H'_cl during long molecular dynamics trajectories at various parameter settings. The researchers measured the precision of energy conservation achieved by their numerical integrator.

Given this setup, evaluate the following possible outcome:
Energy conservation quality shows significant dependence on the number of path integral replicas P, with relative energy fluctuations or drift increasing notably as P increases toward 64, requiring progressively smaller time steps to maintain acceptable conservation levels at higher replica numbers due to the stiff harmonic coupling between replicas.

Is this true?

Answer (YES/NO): NO